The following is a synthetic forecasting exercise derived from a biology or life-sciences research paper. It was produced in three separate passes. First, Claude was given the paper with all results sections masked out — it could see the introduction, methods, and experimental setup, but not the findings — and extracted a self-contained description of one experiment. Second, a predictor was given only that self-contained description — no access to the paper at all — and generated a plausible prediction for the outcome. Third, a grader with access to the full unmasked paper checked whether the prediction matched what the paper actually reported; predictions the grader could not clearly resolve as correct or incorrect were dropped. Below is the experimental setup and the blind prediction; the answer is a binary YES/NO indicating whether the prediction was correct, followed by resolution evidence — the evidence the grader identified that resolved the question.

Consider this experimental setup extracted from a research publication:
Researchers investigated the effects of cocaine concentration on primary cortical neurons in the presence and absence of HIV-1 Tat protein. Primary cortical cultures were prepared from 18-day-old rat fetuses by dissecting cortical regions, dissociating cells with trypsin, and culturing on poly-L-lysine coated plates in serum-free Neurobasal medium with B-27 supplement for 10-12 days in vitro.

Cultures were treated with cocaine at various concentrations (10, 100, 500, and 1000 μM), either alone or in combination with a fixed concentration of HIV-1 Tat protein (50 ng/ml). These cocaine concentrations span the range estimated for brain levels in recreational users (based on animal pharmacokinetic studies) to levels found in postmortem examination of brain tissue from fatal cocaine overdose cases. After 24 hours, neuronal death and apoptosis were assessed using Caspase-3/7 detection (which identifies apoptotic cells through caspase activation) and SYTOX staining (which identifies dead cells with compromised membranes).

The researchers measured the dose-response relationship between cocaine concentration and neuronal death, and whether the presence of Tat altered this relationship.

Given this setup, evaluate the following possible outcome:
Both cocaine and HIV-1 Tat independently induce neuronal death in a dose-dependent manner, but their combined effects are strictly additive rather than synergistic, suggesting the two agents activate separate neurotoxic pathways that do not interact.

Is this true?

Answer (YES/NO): NO